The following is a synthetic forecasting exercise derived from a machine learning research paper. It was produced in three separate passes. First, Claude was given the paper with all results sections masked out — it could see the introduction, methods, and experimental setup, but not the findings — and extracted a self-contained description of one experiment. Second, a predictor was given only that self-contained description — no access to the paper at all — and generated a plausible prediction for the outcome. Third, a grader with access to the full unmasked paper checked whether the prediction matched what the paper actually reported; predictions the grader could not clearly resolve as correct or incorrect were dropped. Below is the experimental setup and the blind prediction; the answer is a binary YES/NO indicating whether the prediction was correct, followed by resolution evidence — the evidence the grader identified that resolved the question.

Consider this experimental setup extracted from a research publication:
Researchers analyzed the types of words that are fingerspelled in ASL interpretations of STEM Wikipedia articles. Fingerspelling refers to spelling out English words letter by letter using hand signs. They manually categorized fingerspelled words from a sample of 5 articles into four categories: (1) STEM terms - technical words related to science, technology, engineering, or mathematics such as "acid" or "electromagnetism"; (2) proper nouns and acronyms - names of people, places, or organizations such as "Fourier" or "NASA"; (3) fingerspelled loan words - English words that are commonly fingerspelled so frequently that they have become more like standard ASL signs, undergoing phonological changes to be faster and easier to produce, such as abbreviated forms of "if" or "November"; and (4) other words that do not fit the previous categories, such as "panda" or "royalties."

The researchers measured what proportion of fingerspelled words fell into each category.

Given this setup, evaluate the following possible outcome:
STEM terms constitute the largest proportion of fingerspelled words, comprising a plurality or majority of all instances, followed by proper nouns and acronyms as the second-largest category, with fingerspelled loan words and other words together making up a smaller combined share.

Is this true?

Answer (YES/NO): YES